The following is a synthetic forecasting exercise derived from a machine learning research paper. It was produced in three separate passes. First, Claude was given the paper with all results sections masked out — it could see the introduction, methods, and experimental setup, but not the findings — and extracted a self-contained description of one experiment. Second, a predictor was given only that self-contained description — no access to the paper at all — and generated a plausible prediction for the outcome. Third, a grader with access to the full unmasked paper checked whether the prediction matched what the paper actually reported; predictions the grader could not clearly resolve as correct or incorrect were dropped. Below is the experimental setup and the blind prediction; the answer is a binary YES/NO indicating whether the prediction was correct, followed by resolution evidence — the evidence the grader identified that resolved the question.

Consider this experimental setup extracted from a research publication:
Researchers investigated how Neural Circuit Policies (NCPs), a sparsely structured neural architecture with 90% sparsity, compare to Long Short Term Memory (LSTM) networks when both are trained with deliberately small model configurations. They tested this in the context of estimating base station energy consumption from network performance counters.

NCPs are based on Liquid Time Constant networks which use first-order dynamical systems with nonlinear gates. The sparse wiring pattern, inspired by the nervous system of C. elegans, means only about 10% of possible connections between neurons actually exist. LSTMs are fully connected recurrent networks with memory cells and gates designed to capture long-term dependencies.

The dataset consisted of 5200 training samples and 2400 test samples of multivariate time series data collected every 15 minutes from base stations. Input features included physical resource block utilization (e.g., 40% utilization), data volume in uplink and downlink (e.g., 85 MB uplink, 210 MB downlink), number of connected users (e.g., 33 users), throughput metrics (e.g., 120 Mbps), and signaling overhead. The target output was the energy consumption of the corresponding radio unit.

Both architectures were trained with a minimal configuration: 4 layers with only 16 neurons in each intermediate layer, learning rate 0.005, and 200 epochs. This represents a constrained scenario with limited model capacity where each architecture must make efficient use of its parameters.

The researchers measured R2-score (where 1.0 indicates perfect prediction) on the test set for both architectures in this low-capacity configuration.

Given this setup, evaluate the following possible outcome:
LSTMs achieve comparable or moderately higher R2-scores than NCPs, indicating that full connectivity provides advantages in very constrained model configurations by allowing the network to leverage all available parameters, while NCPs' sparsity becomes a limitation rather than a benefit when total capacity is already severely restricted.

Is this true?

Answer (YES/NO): NO